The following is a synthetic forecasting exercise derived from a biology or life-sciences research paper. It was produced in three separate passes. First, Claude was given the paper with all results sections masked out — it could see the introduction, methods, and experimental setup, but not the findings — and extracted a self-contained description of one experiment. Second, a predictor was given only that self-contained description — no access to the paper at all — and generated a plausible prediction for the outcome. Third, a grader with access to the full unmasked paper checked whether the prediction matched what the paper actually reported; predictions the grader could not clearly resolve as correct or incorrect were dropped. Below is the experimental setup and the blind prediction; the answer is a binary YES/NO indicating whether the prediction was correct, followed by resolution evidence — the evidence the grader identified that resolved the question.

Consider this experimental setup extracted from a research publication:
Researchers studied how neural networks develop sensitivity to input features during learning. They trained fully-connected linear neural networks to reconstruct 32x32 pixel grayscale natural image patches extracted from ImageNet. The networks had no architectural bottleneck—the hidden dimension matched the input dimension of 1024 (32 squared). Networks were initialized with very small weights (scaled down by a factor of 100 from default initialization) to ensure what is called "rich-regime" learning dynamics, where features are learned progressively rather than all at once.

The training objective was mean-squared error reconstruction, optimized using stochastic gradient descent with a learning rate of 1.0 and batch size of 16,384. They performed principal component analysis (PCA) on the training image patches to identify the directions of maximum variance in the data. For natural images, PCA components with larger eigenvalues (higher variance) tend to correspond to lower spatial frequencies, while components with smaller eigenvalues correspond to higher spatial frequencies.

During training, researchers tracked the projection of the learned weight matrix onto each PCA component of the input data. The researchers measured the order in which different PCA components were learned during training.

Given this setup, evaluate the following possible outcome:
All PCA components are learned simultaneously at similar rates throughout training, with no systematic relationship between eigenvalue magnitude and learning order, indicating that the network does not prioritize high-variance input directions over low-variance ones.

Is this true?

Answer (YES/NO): NO